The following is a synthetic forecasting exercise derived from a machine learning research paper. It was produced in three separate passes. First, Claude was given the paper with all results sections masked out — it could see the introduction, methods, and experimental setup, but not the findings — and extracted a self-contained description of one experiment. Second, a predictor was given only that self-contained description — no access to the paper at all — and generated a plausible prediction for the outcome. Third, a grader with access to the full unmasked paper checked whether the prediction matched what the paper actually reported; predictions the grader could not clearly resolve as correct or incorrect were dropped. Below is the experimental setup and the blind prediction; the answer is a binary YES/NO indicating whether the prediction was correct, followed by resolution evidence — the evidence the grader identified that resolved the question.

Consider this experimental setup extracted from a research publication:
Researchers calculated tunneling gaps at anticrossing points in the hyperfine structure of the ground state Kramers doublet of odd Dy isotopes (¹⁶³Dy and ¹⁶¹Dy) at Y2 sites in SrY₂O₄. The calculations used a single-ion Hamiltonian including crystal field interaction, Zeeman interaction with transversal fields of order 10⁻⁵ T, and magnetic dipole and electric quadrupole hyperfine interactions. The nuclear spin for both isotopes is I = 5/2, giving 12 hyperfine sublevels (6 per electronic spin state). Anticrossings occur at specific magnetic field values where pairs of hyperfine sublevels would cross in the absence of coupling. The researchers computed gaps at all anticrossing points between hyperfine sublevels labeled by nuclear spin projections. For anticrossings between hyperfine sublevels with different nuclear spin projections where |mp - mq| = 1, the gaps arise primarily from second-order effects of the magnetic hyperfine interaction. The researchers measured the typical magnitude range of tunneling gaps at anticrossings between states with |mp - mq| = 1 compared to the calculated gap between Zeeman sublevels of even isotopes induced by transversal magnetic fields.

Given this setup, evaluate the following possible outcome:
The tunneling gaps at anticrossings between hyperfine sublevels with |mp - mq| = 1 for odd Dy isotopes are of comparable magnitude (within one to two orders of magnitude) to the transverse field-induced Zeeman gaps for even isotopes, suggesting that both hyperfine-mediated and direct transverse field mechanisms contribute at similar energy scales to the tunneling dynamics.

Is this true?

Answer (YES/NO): NO